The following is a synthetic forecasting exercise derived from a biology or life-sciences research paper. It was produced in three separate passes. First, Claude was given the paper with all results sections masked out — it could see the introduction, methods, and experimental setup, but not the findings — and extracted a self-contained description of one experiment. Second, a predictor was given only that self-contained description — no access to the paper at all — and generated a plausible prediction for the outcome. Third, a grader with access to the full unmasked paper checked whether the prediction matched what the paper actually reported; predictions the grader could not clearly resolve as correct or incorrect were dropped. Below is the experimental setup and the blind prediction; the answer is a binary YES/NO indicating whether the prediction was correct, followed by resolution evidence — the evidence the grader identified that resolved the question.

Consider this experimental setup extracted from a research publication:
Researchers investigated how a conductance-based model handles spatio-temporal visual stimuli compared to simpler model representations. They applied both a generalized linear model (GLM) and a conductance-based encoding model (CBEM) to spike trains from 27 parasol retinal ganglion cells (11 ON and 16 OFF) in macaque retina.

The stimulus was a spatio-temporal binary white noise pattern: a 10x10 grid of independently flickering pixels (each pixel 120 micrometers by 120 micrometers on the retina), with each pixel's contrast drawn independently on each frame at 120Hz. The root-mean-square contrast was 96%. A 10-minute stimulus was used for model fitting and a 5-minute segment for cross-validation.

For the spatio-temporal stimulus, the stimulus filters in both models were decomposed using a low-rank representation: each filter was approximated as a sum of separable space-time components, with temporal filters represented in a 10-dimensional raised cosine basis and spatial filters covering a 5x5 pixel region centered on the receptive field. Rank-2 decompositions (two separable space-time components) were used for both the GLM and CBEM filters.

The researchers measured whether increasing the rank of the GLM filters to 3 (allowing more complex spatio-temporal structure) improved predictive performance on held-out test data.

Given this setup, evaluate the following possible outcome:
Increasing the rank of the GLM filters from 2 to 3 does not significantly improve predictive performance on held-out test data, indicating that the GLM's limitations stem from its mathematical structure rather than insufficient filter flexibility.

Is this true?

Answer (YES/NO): YES